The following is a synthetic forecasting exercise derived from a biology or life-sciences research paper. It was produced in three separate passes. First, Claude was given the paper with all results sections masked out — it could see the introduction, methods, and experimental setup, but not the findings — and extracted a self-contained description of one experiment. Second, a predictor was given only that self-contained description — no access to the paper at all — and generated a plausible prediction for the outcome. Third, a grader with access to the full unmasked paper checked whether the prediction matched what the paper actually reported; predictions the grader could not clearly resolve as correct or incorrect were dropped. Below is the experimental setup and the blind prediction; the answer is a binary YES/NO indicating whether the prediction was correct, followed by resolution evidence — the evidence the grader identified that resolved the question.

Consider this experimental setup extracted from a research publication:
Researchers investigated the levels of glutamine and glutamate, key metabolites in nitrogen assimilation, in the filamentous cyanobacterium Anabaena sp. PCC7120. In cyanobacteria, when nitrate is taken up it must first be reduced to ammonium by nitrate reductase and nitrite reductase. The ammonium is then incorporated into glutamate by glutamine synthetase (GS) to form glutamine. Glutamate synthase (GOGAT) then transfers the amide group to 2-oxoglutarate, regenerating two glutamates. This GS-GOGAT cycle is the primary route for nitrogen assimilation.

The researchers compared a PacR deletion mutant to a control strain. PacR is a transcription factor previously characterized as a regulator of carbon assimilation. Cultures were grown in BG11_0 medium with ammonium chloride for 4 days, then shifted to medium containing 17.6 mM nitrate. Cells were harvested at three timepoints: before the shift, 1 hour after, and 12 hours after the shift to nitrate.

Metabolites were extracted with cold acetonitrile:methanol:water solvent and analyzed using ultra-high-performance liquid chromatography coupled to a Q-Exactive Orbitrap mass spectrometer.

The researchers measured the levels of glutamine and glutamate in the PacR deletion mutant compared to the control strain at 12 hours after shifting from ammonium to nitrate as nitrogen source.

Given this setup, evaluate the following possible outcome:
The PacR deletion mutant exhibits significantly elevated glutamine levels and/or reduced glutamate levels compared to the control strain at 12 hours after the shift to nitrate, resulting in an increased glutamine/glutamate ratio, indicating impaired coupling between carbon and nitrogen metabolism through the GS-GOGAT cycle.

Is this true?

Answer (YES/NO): NO